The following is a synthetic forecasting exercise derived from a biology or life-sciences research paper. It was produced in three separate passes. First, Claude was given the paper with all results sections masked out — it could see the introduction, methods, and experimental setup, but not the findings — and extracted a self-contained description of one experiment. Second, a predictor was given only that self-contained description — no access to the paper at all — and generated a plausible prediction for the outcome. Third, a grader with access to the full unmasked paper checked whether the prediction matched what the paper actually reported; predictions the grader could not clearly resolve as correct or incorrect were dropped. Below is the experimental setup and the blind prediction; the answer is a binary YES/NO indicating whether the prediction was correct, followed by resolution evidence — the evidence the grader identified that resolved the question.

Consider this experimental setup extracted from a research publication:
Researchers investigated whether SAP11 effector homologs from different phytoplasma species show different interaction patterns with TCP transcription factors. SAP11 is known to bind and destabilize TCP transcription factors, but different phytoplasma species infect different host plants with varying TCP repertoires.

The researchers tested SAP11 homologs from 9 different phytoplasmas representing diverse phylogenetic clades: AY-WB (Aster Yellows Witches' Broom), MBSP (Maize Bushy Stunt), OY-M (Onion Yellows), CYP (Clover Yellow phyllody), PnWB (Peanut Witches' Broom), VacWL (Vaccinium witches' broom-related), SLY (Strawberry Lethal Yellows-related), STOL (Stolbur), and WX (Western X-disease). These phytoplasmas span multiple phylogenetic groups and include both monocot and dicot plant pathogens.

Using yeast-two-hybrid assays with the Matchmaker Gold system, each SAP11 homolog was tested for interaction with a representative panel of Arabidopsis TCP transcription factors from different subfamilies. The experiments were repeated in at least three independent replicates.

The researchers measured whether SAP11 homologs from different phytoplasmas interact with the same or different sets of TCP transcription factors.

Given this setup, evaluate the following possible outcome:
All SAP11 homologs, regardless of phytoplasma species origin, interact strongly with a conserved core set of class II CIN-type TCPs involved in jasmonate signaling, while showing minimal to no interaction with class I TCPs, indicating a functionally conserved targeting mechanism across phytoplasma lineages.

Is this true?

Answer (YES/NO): NO